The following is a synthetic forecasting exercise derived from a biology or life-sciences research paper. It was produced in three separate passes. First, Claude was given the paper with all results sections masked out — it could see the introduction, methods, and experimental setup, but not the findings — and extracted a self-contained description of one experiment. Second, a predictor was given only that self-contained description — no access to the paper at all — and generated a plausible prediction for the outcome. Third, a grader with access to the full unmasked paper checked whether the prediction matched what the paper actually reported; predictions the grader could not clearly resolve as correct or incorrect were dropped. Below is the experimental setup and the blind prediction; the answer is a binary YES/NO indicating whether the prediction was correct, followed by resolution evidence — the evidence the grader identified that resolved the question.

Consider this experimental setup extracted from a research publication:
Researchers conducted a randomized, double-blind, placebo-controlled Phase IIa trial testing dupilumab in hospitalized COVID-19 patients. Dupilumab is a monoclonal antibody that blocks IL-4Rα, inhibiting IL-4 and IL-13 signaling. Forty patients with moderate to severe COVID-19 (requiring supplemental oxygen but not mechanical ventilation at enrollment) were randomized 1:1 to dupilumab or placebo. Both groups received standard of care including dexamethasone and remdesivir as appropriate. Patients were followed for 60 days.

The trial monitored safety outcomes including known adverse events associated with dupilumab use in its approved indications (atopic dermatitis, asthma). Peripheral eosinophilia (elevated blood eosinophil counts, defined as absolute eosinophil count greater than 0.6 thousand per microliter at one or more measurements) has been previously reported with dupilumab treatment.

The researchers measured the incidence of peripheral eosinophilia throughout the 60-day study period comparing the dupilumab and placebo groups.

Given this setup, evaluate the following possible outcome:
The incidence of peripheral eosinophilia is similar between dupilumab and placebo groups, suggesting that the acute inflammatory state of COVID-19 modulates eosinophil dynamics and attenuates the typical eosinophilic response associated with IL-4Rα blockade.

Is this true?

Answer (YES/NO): NO